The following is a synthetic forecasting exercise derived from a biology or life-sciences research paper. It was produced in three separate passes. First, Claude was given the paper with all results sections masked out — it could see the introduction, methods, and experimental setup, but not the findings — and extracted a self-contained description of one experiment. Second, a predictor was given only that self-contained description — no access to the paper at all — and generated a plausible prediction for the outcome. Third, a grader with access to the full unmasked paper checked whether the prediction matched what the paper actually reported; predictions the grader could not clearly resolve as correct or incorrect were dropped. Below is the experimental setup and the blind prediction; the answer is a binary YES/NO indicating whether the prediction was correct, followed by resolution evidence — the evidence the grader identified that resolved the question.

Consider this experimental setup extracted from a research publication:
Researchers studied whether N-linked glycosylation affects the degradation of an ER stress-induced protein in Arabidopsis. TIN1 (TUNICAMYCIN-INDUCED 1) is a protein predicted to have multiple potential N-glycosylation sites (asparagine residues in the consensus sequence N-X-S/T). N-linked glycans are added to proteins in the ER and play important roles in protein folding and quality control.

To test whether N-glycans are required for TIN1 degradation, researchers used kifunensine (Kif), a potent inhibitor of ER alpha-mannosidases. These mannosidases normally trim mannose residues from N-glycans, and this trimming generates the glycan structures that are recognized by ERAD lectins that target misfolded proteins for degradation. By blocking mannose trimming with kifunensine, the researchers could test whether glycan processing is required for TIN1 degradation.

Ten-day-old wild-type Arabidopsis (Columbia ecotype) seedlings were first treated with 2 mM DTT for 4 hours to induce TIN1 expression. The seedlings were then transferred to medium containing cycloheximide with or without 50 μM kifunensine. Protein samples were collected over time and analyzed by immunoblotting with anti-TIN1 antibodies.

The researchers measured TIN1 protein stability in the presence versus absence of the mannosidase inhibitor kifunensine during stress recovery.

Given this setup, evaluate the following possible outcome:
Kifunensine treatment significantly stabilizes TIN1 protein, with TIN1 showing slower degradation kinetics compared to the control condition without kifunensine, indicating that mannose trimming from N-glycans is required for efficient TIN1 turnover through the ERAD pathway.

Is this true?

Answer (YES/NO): YES